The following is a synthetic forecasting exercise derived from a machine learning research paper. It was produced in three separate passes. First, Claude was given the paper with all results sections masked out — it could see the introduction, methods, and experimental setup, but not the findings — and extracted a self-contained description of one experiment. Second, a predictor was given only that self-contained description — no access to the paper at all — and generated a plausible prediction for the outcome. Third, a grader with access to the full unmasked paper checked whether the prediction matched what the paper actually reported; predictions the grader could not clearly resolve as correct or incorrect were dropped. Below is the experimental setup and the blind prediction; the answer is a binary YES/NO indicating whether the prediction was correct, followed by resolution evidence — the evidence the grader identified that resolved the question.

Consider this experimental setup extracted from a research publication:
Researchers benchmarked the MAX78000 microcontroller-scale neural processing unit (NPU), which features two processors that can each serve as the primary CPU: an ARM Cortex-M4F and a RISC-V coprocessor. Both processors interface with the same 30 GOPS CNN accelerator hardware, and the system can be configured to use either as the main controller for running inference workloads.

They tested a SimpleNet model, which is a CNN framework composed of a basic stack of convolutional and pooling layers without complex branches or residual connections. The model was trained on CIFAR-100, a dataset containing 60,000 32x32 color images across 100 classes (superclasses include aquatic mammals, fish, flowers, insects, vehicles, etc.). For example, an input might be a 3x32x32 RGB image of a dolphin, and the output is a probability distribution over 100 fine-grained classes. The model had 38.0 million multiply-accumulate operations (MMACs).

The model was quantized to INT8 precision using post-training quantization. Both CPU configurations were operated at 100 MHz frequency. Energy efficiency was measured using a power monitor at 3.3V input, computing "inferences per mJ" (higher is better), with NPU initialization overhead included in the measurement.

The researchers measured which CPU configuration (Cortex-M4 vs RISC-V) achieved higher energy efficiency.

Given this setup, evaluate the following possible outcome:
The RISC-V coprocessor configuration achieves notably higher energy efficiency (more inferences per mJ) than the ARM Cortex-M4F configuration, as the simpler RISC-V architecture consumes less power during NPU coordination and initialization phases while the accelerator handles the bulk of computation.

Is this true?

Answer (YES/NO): NO